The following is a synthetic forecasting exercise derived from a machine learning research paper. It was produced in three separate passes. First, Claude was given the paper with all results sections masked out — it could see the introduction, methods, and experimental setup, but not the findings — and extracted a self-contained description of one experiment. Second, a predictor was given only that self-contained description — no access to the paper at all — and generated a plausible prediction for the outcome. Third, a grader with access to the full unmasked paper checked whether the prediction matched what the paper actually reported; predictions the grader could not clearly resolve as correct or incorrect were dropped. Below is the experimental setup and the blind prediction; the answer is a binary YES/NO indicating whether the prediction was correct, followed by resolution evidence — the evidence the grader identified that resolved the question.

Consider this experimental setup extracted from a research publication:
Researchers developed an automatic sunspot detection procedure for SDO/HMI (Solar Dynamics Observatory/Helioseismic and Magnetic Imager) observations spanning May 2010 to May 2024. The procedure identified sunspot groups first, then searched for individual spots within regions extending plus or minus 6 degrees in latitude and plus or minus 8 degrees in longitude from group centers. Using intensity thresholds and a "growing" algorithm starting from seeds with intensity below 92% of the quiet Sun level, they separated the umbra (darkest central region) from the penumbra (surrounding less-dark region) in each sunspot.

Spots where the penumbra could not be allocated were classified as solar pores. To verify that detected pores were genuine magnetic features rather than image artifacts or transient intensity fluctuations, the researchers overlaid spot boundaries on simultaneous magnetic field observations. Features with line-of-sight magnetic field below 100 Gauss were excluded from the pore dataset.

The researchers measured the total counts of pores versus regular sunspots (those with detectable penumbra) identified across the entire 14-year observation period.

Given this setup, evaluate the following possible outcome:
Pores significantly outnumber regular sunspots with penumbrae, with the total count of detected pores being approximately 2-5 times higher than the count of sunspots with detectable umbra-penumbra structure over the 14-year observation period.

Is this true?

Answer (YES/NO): YES